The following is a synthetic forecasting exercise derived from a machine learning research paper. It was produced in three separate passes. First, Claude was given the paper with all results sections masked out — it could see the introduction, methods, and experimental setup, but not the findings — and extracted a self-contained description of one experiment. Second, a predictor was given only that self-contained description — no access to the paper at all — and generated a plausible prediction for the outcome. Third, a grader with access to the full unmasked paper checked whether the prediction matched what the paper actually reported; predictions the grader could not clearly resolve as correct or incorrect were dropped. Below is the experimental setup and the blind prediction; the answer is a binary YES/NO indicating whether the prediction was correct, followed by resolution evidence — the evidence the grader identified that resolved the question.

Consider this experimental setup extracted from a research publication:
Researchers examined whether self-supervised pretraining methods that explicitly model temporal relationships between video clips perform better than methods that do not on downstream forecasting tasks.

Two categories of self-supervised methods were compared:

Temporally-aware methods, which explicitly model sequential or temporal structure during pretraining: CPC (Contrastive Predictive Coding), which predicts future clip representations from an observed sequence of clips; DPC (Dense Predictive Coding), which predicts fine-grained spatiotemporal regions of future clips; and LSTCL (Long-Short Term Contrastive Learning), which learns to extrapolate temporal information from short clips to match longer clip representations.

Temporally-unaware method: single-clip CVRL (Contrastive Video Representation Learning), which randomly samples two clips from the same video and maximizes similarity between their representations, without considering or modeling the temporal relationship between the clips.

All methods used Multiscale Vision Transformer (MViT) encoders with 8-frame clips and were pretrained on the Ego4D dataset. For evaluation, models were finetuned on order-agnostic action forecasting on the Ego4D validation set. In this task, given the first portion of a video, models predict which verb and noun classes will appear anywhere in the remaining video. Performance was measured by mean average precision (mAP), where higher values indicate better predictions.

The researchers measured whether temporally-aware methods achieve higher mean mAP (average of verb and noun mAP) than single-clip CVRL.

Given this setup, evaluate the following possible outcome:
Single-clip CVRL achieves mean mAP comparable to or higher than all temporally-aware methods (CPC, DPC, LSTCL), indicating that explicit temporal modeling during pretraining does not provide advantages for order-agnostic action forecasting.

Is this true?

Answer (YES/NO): NO